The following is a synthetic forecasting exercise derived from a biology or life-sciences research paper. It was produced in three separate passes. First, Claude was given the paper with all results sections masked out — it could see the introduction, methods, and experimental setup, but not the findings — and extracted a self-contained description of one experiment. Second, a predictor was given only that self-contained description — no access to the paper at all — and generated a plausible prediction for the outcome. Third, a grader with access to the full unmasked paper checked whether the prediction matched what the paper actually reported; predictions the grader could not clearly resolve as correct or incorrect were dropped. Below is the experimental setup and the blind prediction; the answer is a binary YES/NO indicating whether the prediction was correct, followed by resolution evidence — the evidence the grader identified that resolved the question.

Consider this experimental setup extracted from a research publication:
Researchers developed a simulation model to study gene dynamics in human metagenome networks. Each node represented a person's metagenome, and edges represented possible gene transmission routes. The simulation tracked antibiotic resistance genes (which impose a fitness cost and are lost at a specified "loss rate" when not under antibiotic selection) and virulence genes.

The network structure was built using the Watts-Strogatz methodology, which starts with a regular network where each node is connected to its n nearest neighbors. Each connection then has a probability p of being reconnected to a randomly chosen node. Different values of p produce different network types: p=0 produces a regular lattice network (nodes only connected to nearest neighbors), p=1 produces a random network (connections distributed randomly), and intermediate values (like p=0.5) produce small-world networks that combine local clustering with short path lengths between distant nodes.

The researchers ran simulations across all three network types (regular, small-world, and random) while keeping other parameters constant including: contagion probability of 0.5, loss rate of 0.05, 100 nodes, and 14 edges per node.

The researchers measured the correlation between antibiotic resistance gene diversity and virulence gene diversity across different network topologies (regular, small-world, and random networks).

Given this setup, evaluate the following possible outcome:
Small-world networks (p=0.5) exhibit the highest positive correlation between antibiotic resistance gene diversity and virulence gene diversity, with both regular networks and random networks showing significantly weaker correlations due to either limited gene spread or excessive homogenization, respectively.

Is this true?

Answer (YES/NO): NO